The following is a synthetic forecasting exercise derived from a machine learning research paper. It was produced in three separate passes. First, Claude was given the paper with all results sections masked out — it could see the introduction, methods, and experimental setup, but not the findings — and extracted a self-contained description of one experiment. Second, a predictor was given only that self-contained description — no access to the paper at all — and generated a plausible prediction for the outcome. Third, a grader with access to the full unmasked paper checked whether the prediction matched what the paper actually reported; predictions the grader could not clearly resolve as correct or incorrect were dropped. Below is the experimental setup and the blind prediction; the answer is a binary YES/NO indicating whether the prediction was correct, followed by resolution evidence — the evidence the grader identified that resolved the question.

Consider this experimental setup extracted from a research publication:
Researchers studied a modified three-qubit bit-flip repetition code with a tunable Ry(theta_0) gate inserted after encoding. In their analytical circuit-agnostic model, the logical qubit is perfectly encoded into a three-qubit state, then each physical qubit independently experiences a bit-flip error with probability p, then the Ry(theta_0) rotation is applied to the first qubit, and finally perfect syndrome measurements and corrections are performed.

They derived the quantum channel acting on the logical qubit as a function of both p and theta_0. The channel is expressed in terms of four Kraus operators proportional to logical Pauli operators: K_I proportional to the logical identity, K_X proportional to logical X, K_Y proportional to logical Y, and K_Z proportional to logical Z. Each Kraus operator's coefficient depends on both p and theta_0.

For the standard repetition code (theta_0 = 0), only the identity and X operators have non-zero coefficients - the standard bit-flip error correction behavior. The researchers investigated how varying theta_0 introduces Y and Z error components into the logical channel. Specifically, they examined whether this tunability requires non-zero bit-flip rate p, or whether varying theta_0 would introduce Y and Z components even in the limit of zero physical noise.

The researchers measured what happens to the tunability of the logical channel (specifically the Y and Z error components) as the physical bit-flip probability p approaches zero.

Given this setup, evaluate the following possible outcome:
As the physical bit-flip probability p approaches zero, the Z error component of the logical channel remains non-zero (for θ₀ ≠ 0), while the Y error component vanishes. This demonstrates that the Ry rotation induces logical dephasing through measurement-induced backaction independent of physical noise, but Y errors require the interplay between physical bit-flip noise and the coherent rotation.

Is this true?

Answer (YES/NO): NO